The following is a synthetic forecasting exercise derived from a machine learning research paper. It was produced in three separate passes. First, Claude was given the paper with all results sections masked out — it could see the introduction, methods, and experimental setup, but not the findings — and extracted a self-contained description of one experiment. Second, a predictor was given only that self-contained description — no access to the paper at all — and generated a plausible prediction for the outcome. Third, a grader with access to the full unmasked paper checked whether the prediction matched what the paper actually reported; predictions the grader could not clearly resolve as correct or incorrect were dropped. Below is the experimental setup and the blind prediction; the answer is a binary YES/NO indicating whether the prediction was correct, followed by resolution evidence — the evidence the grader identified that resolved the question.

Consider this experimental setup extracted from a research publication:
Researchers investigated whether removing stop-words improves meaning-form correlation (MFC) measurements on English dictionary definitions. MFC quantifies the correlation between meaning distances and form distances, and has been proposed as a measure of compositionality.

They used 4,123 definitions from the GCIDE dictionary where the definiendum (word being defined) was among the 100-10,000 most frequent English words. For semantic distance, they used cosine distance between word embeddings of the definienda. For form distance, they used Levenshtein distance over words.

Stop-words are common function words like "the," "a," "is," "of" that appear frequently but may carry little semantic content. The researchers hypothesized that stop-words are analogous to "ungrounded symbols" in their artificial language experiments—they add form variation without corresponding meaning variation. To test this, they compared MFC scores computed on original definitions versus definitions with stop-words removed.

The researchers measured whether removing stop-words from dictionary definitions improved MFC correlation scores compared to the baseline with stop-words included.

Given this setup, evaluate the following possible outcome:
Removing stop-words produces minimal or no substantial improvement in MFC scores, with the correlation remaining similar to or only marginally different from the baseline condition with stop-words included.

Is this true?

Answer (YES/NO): NO